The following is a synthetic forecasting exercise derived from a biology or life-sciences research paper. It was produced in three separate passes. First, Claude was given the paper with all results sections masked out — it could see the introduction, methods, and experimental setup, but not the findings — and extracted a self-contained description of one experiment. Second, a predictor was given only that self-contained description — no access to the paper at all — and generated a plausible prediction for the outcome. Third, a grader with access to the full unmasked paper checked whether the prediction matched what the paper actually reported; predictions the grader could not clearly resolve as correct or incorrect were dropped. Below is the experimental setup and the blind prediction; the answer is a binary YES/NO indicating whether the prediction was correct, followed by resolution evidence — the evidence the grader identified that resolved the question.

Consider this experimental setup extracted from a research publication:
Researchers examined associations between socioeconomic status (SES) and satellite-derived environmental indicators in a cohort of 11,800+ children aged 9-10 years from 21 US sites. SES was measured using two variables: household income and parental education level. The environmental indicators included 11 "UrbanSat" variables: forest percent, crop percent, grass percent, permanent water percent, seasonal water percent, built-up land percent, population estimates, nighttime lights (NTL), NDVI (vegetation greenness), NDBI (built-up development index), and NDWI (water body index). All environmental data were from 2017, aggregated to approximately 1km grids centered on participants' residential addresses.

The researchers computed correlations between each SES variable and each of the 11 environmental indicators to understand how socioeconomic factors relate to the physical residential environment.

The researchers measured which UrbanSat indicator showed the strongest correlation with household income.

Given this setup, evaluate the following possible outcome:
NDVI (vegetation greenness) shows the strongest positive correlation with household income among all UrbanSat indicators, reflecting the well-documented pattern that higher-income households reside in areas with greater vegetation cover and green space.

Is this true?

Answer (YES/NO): NO